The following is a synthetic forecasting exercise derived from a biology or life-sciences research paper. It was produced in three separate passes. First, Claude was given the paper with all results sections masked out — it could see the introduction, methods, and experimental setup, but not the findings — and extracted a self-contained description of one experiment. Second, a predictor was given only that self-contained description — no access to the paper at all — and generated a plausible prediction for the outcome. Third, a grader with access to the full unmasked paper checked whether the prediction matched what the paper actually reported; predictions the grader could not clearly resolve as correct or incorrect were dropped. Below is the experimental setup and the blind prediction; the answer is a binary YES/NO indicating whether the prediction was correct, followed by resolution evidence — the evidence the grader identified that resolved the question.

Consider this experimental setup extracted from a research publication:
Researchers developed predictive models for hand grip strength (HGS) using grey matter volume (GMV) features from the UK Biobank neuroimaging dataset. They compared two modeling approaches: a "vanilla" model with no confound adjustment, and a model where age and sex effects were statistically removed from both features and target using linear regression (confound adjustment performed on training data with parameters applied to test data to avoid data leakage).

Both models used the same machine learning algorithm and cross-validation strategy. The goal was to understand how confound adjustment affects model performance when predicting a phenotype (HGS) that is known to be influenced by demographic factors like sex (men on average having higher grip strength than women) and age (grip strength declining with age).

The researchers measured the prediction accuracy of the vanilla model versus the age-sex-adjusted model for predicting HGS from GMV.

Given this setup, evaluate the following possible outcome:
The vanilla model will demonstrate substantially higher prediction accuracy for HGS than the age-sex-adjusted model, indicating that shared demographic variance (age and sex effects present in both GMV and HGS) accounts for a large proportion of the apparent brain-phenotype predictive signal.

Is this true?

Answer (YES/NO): YES